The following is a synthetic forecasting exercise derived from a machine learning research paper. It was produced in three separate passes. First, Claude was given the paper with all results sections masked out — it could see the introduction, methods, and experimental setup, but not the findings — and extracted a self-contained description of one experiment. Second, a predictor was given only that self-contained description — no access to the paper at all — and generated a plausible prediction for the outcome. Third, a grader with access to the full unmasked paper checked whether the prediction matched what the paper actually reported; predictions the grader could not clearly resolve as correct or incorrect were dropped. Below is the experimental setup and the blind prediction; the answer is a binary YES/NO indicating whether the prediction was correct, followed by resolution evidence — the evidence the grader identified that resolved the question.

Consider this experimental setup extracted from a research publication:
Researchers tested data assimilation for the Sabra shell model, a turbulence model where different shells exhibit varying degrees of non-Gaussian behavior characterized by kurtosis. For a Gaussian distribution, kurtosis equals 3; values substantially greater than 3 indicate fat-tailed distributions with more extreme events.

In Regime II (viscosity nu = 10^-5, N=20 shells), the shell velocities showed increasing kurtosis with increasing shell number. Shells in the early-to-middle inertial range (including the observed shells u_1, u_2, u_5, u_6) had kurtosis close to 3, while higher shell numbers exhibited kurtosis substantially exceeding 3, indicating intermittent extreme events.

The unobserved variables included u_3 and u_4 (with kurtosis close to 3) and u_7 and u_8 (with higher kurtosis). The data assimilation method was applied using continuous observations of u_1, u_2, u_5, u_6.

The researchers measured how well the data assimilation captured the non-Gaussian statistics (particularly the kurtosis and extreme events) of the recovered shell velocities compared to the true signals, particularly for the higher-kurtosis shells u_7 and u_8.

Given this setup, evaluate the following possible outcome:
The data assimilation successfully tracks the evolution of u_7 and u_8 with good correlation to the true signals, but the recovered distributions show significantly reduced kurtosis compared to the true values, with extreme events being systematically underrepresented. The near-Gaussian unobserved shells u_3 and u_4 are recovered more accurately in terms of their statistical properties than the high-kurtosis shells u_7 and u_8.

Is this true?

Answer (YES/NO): NO